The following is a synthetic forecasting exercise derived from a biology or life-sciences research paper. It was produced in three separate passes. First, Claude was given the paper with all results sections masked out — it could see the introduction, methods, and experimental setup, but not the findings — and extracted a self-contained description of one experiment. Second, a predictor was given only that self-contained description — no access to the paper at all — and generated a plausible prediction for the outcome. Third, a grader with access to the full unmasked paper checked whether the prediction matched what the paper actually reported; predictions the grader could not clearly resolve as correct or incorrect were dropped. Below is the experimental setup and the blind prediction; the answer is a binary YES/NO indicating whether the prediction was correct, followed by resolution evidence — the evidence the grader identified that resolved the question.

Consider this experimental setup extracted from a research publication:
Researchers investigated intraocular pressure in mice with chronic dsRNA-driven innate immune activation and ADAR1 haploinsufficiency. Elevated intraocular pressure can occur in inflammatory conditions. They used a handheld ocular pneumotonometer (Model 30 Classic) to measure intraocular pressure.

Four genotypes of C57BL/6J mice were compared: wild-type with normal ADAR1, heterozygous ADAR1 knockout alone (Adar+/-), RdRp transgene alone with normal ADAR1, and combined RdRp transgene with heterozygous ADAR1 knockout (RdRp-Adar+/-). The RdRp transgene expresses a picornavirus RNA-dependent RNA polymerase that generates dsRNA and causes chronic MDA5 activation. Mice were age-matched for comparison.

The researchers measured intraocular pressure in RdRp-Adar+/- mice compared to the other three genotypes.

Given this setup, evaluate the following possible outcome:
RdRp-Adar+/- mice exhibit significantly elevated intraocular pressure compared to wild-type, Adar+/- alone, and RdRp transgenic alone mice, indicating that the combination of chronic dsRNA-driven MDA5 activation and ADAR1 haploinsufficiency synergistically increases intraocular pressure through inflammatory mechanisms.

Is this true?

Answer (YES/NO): NO